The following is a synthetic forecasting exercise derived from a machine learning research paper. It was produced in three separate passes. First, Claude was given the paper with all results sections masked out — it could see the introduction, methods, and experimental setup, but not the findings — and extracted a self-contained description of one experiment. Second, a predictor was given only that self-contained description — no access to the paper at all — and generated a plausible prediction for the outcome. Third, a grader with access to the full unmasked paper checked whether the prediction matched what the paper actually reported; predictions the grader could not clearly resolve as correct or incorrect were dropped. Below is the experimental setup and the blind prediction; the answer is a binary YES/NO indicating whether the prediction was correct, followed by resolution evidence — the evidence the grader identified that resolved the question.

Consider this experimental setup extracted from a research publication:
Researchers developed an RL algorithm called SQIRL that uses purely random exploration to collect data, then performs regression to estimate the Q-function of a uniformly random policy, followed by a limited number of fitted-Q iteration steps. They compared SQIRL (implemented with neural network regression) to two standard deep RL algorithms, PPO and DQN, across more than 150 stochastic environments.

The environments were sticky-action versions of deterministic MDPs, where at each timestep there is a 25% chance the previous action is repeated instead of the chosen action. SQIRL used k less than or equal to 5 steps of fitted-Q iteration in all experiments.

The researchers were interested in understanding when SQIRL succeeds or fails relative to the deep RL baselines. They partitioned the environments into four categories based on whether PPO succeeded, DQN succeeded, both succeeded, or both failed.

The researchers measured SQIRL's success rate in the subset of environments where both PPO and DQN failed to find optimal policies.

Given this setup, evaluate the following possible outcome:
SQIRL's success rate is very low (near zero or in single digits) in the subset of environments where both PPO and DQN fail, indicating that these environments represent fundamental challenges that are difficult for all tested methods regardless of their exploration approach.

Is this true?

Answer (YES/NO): YES